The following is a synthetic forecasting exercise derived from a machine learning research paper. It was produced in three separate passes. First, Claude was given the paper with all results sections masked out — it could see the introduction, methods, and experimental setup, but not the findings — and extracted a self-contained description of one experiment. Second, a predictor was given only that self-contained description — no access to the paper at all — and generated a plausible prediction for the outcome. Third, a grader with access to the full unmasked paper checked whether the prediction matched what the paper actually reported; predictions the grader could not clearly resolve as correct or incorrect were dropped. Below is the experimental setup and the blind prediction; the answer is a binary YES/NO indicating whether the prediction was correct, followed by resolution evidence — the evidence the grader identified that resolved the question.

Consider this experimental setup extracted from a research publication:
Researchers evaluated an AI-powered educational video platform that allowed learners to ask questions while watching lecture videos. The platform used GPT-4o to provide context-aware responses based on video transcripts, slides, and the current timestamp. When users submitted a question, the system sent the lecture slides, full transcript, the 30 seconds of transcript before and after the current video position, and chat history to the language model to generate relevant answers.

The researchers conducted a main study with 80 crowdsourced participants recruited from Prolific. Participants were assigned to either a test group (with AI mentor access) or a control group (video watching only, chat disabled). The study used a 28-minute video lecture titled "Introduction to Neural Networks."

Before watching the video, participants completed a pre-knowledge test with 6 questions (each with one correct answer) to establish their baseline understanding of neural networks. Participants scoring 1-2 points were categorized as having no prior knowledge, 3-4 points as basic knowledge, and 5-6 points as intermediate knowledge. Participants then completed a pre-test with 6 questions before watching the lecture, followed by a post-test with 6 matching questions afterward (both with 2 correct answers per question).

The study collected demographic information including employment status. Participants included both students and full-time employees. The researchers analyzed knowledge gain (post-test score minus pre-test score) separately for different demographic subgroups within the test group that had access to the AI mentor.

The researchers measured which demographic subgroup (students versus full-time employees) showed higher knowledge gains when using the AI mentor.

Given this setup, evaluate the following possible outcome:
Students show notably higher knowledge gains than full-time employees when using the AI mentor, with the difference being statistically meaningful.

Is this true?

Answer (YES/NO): NO